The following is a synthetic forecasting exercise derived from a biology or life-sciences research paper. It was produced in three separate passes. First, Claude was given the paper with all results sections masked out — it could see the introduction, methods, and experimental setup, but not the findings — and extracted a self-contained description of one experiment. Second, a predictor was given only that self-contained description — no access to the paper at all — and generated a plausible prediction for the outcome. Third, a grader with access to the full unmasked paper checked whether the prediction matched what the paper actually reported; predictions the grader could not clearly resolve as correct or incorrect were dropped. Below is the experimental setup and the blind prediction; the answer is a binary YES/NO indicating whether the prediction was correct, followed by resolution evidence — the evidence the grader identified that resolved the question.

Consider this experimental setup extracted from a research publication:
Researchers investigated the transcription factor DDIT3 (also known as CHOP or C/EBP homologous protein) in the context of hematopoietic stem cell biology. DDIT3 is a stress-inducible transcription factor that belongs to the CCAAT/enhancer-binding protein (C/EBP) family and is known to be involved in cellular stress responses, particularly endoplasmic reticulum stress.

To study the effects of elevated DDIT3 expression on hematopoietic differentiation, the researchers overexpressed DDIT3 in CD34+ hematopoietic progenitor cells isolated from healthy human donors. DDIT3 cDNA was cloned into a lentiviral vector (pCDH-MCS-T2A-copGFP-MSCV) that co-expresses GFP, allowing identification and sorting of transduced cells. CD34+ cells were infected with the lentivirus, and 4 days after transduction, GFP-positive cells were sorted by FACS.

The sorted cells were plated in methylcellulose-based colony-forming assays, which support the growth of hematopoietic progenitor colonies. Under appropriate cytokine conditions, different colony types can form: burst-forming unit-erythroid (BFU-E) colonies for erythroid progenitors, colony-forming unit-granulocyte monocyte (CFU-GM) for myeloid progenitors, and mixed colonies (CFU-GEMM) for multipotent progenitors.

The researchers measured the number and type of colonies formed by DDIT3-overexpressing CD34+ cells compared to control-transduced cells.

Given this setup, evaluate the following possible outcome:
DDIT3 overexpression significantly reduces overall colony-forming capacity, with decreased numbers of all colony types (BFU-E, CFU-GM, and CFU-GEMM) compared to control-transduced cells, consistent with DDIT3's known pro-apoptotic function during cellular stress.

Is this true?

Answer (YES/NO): NO